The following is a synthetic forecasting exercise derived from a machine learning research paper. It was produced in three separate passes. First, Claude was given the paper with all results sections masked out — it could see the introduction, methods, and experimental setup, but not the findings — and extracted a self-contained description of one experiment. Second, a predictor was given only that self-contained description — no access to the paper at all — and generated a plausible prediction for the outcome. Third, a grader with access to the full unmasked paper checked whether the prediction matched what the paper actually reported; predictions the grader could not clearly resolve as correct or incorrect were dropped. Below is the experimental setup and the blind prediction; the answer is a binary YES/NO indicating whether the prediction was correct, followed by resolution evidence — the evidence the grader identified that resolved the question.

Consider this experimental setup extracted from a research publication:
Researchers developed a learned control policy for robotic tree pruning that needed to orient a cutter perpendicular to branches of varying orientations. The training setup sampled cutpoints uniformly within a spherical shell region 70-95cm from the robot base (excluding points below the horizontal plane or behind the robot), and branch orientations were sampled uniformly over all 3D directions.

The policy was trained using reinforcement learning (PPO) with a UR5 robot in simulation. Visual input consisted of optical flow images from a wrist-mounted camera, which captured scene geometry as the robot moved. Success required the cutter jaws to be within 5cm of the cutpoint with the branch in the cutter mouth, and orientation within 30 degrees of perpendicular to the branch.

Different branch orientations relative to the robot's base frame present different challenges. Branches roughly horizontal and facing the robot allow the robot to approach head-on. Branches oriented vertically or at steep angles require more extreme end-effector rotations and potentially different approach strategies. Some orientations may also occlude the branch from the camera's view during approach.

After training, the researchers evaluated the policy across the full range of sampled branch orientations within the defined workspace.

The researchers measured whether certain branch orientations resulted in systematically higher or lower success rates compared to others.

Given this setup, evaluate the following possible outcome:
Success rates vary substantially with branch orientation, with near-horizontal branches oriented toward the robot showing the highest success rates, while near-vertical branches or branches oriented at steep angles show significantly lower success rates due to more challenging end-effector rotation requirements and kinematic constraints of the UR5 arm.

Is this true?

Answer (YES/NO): NO